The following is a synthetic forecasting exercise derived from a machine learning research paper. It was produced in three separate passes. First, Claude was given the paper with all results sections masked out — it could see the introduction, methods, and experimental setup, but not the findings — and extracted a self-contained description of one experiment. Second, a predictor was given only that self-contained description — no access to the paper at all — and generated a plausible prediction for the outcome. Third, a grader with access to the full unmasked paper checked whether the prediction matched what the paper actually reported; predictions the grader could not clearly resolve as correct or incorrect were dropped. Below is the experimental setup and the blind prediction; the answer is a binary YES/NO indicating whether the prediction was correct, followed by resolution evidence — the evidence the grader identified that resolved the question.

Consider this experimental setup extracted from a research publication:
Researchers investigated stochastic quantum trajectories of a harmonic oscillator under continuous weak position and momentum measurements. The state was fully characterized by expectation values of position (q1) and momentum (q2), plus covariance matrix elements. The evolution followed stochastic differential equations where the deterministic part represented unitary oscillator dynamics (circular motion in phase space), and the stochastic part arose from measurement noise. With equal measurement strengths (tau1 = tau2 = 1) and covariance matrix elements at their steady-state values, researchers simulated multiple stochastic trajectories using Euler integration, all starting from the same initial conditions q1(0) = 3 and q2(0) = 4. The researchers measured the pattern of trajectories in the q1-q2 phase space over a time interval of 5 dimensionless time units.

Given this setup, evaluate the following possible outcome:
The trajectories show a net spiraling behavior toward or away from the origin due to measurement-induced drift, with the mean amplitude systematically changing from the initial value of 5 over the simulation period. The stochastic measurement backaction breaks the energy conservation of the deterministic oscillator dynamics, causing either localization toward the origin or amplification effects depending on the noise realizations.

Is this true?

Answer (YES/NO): NO